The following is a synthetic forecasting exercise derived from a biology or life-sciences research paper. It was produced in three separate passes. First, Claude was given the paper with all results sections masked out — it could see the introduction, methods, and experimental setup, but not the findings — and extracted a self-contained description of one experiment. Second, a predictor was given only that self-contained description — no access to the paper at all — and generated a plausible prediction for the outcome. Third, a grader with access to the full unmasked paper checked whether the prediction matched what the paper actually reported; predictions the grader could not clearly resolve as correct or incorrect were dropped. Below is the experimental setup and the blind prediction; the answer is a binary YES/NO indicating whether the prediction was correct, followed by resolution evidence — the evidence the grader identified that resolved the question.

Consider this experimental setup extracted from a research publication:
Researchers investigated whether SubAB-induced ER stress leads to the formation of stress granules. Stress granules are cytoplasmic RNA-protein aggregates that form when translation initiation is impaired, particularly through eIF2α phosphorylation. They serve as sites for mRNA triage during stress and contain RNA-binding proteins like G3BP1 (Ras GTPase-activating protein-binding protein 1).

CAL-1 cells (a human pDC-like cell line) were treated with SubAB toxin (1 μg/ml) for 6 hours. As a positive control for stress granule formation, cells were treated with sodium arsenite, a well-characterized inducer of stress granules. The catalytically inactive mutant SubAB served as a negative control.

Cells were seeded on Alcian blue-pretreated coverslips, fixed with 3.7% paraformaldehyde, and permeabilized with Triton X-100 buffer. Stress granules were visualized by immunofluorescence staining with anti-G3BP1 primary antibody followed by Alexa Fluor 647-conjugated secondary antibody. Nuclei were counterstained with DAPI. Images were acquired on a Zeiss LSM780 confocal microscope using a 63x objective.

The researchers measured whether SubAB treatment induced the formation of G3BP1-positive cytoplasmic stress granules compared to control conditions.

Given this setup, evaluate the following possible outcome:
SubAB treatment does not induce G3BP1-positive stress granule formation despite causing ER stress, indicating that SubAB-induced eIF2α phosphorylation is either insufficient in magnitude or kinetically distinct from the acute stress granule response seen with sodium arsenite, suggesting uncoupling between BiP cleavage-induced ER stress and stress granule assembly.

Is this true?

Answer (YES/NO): NO